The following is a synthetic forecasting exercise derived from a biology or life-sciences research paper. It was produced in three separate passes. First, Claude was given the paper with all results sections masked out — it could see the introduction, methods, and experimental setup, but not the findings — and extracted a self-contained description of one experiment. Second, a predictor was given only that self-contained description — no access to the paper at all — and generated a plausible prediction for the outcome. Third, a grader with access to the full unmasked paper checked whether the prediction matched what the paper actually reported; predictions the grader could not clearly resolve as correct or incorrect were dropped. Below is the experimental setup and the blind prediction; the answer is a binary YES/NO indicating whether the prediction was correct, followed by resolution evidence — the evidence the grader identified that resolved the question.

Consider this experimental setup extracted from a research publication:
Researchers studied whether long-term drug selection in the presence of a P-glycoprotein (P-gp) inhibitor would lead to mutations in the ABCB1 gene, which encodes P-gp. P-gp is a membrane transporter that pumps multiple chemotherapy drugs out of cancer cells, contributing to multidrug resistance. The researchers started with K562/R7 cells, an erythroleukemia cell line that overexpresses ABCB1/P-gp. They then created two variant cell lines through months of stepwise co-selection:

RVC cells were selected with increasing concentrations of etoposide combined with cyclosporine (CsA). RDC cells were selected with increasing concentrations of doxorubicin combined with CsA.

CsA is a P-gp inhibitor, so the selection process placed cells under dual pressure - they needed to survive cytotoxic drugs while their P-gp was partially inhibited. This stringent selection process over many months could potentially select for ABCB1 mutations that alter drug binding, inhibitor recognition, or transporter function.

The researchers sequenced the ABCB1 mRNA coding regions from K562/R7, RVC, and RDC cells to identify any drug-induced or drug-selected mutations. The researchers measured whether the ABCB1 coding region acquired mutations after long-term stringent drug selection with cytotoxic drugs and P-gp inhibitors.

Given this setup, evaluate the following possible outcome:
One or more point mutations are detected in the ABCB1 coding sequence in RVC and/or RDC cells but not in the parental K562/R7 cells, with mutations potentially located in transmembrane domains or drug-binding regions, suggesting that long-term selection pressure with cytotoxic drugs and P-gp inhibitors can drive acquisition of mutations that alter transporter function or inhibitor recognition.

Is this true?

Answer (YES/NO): NO